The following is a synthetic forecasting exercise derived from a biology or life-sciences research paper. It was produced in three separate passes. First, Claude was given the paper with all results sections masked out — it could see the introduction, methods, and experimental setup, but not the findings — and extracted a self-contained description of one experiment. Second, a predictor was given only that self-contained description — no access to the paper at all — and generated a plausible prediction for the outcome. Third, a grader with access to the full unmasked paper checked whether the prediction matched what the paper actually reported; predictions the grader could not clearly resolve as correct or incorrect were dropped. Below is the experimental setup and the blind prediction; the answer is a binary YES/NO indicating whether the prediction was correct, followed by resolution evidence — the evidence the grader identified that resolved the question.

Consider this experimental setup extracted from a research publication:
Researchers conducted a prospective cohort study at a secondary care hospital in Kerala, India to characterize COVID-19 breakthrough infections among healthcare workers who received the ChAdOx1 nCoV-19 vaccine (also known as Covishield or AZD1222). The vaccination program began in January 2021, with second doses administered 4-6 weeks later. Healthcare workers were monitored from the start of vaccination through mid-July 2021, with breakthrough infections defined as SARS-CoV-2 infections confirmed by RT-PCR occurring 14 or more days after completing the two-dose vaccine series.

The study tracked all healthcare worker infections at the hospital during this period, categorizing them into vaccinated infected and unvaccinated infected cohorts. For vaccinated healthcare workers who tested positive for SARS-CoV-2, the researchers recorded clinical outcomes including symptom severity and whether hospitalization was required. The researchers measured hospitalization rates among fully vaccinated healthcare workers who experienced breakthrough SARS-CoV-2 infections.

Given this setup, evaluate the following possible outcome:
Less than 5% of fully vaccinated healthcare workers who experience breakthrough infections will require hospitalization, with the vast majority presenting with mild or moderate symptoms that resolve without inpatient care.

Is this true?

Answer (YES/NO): YES